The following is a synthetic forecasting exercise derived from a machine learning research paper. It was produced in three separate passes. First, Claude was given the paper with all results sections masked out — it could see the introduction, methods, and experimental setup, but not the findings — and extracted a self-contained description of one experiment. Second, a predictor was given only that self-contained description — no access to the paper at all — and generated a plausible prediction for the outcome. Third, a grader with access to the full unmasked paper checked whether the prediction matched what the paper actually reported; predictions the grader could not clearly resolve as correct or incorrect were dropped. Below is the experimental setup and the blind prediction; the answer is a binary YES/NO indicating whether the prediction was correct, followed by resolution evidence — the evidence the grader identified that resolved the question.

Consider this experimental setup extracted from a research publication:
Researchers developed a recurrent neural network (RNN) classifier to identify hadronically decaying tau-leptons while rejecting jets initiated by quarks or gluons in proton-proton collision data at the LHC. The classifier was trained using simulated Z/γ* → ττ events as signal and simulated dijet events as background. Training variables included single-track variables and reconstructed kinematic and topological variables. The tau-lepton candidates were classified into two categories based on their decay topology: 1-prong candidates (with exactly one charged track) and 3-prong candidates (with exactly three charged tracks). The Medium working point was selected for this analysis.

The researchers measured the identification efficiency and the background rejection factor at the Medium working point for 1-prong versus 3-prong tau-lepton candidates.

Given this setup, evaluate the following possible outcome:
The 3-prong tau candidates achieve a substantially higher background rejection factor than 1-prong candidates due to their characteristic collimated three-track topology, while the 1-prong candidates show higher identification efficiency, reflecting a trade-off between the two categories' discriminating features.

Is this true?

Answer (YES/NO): YES